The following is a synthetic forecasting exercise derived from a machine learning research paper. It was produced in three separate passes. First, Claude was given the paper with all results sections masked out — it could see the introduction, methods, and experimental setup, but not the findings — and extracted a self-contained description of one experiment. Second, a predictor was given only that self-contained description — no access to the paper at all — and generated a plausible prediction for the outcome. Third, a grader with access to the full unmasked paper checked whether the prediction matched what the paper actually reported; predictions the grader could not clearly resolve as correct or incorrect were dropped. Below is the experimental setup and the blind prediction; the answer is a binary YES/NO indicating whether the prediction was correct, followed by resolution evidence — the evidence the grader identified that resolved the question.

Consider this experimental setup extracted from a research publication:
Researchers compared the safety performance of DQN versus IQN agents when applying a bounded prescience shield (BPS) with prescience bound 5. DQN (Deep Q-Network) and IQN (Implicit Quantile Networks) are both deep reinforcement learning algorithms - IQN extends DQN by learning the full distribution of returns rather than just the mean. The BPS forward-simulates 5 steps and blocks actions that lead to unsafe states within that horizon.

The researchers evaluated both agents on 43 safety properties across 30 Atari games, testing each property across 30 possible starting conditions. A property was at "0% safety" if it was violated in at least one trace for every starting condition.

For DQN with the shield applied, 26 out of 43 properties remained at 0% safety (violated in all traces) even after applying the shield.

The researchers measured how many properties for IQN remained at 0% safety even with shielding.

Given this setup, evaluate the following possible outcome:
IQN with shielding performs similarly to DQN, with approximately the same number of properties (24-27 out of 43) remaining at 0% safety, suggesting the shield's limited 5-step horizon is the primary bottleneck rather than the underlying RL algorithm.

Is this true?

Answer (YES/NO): NO